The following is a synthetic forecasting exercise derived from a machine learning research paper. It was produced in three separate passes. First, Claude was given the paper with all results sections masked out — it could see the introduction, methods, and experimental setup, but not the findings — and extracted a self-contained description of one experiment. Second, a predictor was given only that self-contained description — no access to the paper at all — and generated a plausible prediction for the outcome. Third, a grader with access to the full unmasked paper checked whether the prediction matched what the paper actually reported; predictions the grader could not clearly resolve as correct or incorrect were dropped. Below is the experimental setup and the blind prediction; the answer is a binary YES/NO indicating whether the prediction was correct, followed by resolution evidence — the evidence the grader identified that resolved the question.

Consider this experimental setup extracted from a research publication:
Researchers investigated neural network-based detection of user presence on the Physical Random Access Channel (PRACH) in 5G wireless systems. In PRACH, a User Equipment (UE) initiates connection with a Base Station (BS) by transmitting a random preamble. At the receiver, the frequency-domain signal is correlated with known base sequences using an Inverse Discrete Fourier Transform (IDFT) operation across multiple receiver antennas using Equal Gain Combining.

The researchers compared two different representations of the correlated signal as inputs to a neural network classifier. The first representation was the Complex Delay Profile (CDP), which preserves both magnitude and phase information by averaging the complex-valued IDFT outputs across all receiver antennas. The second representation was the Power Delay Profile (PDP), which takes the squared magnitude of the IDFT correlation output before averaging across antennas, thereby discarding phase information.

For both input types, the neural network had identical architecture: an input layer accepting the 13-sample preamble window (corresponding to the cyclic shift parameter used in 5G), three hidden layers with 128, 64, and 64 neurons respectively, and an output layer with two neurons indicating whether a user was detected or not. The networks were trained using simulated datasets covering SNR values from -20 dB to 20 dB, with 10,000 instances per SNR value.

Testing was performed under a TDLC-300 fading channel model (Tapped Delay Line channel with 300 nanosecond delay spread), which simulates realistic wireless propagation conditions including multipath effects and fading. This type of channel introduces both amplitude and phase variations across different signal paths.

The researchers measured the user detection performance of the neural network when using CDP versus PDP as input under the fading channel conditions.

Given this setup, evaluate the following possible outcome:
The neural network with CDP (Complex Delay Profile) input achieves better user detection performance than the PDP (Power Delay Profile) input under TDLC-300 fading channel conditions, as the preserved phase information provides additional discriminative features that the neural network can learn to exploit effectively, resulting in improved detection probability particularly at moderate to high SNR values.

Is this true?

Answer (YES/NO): NO